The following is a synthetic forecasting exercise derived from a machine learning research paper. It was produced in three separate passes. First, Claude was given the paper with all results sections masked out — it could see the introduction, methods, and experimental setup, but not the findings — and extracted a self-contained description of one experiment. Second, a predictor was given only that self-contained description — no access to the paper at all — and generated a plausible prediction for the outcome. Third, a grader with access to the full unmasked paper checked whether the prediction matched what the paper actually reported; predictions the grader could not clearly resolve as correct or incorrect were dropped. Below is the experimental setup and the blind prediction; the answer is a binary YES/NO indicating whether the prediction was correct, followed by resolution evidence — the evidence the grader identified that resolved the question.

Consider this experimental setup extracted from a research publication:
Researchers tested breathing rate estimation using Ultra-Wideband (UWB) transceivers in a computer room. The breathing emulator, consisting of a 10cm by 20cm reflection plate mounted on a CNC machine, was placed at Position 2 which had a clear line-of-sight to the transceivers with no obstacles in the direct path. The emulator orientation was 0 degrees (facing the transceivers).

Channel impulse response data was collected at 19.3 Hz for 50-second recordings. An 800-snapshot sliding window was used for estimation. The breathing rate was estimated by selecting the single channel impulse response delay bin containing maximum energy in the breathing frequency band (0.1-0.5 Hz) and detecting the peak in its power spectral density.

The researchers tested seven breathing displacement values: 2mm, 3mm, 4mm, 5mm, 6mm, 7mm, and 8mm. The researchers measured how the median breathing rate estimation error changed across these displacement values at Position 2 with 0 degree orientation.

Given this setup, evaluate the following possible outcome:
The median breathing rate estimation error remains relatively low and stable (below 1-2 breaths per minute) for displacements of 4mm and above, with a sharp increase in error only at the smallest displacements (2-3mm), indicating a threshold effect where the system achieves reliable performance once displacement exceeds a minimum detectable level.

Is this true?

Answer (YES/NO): NO